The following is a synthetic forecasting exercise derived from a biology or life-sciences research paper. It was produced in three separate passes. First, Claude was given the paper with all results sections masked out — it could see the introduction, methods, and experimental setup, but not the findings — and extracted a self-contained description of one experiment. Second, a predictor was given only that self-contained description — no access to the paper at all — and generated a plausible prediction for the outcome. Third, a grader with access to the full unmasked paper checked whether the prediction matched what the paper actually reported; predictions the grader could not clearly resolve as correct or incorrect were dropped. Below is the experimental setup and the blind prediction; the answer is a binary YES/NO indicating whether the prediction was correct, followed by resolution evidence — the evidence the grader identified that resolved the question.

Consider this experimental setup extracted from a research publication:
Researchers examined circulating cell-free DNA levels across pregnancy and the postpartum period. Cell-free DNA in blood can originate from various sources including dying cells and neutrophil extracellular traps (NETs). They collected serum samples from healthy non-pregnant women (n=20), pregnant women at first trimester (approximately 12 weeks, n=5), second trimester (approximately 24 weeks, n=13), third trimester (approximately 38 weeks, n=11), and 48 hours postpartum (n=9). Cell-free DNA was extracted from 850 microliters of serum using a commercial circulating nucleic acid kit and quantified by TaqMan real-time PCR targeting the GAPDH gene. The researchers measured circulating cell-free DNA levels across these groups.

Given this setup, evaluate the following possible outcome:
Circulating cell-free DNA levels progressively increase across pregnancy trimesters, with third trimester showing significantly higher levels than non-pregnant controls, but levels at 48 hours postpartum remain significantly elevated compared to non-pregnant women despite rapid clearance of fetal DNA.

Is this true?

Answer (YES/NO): YES